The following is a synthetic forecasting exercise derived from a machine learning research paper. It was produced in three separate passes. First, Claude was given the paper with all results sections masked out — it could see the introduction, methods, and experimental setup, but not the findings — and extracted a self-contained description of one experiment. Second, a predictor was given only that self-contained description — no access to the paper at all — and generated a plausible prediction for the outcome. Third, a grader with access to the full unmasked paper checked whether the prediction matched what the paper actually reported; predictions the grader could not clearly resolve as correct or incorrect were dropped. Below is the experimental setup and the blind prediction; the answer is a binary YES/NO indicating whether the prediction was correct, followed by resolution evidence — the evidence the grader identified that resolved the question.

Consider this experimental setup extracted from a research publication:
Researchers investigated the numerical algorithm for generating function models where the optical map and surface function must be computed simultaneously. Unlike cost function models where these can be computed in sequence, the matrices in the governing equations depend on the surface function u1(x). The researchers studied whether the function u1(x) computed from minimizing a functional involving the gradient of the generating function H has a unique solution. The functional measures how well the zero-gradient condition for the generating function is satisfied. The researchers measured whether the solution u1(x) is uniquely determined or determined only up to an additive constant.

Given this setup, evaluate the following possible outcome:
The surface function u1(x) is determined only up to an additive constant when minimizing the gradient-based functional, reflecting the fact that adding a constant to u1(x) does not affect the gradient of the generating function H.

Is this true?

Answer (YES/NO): YES